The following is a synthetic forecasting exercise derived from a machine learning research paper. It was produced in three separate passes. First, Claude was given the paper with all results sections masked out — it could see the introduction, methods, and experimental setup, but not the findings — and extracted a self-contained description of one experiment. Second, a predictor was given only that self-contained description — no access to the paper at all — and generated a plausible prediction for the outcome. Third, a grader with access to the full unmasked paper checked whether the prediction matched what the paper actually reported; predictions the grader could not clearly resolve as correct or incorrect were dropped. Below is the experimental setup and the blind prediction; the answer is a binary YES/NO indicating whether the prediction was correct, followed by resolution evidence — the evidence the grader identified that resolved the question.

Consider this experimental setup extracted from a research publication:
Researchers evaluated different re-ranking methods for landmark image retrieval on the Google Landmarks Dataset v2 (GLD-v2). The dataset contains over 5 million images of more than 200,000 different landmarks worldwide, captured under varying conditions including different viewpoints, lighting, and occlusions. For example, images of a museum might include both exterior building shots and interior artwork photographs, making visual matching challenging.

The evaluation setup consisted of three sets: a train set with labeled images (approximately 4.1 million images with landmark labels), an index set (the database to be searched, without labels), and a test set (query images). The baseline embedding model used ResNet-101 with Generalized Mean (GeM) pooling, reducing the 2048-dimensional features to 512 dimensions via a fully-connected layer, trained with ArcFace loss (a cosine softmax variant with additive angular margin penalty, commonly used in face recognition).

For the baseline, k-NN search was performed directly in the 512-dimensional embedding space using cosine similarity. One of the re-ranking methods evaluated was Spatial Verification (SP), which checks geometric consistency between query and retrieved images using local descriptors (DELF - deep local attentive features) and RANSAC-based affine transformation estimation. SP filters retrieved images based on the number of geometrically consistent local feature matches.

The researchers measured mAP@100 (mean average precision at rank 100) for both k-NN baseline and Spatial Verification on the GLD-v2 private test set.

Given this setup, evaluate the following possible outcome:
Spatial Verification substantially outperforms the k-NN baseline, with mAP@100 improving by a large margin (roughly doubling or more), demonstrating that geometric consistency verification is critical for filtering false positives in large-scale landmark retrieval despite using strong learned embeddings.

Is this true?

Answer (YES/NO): NO